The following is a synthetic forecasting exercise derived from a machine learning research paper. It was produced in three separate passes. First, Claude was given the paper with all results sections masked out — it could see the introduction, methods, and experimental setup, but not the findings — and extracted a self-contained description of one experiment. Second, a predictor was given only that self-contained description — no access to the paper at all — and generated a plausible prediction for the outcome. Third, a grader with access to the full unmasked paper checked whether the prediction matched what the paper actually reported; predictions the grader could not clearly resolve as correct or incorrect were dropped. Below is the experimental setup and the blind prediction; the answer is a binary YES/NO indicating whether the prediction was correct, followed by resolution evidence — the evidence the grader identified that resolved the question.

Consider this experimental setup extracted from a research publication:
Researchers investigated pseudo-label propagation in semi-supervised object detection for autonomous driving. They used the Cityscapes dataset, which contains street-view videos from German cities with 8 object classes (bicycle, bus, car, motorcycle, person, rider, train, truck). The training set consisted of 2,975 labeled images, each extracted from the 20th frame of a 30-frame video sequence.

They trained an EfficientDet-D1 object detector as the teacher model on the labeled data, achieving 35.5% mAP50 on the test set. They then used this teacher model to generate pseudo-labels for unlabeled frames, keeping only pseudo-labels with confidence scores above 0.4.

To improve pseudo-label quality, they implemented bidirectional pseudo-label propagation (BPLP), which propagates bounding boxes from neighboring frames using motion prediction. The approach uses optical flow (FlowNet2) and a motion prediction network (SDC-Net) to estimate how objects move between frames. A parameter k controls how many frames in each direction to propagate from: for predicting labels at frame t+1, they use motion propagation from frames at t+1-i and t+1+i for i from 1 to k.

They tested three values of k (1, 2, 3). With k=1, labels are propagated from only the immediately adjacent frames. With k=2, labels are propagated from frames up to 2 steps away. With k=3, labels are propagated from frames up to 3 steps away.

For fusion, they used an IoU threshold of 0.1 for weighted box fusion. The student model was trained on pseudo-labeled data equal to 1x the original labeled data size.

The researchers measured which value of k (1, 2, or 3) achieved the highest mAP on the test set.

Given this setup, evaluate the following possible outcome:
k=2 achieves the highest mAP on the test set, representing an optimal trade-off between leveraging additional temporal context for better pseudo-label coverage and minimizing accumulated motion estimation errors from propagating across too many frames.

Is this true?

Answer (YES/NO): NO